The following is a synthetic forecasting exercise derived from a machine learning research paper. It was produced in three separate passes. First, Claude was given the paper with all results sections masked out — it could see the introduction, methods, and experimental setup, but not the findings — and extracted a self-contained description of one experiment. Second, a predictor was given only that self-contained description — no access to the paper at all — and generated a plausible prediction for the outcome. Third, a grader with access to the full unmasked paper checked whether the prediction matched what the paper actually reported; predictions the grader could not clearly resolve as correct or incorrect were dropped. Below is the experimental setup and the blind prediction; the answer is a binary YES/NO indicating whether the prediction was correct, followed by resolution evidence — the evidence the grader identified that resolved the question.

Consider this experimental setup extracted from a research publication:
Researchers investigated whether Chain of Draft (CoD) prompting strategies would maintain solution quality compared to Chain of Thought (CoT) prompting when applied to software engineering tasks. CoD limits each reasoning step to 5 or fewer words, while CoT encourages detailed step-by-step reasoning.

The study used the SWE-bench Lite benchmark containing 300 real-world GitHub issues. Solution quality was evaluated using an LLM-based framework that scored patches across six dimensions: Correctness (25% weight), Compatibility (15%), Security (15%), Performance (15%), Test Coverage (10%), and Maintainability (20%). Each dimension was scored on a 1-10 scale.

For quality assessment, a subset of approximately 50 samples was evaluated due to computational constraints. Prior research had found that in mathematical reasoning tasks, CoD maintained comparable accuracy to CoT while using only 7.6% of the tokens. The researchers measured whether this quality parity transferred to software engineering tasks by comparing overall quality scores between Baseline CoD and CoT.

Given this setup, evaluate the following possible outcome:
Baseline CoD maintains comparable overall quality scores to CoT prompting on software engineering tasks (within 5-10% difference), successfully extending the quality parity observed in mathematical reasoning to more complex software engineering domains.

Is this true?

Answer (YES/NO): YES